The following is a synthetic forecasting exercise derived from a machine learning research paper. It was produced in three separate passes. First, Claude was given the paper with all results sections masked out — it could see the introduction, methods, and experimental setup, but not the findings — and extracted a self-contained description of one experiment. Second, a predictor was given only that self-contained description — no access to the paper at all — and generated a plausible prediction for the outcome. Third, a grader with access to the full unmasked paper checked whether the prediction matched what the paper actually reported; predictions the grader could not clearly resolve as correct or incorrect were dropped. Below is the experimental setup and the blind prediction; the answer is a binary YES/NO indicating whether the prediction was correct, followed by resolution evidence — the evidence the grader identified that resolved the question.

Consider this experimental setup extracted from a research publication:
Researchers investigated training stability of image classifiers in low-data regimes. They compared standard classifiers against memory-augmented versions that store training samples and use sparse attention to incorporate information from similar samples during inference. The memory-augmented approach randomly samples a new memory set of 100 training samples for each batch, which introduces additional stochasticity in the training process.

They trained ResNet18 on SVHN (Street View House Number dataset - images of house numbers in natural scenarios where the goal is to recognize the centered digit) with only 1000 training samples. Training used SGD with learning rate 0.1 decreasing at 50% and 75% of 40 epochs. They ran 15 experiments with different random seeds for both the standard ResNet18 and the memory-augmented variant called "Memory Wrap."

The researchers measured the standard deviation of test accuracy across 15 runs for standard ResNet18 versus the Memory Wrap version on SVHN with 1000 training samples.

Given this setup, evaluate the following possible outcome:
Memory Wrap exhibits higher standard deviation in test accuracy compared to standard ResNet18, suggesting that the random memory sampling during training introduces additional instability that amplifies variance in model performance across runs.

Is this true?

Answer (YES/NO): YES